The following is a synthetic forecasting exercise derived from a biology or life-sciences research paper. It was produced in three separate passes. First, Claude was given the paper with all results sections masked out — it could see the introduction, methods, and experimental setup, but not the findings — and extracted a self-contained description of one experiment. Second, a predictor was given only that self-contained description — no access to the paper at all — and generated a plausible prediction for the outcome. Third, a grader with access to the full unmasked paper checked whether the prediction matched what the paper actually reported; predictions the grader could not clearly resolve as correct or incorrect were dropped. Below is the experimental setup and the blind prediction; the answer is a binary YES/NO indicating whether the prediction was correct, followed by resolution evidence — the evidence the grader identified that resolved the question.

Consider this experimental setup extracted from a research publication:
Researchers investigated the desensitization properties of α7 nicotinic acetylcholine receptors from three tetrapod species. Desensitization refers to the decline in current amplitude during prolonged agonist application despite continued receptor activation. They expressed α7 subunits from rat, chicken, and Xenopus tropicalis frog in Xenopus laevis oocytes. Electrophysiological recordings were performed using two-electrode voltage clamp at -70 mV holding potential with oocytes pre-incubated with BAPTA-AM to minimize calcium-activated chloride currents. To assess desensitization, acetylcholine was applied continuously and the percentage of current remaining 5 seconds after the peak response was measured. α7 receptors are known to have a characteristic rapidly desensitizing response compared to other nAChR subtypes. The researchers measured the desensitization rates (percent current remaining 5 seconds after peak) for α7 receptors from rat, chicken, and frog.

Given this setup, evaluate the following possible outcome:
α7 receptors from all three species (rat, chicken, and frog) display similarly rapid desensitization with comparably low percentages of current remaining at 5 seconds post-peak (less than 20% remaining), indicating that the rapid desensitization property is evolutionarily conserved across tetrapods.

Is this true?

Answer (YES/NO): YES